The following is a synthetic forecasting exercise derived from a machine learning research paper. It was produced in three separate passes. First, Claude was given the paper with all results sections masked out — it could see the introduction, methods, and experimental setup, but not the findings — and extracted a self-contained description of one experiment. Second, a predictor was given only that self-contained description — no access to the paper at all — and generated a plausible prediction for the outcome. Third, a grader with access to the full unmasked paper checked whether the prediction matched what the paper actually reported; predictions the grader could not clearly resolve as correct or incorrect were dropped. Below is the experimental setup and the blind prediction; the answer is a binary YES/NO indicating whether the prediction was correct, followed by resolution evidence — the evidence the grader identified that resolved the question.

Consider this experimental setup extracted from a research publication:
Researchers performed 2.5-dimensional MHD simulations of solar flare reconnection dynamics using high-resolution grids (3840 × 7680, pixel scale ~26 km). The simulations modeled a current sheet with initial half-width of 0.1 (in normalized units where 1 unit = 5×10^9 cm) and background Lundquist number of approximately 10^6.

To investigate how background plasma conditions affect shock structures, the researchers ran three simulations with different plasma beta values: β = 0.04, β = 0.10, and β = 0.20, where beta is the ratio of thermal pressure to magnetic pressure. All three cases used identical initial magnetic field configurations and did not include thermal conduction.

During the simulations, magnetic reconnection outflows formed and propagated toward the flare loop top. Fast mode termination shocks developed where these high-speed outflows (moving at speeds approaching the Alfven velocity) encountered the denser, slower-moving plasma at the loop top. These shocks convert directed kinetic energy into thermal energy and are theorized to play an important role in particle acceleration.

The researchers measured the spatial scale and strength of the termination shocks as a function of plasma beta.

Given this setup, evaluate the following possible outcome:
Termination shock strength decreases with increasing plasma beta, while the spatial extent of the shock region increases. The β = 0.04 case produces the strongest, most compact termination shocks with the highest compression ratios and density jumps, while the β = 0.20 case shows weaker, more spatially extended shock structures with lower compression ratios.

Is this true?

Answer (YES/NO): NO